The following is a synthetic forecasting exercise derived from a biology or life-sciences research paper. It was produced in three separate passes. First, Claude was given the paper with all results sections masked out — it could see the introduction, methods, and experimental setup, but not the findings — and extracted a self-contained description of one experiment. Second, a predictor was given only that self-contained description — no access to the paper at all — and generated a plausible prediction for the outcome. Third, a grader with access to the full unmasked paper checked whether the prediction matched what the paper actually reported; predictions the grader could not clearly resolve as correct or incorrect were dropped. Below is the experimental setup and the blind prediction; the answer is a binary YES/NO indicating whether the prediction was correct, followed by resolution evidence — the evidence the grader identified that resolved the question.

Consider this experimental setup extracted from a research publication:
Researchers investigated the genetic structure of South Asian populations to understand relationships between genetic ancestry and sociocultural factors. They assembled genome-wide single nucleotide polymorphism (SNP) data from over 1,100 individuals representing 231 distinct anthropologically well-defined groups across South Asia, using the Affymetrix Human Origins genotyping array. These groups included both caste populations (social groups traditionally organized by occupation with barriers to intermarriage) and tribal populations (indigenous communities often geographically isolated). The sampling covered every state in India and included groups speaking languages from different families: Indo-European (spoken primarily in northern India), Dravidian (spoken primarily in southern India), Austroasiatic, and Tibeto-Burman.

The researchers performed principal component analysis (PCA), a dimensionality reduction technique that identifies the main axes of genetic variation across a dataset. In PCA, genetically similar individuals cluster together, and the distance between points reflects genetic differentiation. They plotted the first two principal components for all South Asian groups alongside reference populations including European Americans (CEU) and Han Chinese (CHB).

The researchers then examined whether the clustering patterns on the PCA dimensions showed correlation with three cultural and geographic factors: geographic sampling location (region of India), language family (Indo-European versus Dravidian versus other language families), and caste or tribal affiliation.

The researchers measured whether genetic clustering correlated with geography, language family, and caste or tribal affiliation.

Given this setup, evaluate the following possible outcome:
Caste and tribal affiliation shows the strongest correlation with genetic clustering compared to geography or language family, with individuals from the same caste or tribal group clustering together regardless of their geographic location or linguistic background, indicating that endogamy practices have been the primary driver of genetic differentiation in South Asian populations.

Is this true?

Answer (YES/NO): NO